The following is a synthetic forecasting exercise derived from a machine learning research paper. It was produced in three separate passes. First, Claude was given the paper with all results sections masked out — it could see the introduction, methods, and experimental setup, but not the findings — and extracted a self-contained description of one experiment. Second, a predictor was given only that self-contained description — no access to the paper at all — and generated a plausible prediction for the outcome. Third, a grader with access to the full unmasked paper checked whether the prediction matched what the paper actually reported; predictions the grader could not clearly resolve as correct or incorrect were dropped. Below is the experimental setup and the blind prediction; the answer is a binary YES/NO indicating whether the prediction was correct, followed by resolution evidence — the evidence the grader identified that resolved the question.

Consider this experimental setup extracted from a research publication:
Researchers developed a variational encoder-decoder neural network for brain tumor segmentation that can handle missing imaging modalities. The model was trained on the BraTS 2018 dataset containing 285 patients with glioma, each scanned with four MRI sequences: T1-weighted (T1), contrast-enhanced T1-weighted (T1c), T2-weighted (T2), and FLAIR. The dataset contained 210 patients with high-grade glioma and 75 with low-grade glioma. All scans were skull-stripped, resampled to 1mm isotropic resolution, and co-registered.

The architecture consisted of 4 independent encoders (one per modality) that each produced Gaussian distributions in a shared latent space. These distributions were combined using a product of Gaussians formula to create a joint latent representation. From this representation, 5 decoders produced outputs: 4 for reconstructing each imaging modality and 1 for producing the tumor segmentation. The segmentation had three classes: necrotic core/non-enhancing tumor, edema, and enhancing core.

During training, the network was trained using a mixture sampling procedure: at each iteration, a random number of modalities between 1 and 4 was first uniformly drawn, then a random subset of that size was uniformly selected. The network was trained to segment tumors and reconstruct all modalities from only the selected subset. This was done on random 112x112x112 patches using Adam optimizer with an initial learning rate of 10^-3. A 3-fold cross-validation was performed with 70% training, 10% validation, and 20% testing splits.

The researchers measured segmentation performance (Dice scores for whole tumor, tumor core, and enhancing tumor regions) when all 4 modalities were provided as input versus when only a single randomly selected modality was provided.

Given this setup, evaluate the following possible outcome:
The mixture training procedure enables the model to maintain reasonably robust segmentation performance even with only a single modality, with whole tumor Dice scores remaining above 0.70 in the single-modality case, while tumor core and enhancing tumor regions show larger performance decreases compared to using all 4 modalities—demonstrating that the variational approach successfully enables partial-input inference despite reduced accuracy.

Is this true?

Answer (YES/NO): NO